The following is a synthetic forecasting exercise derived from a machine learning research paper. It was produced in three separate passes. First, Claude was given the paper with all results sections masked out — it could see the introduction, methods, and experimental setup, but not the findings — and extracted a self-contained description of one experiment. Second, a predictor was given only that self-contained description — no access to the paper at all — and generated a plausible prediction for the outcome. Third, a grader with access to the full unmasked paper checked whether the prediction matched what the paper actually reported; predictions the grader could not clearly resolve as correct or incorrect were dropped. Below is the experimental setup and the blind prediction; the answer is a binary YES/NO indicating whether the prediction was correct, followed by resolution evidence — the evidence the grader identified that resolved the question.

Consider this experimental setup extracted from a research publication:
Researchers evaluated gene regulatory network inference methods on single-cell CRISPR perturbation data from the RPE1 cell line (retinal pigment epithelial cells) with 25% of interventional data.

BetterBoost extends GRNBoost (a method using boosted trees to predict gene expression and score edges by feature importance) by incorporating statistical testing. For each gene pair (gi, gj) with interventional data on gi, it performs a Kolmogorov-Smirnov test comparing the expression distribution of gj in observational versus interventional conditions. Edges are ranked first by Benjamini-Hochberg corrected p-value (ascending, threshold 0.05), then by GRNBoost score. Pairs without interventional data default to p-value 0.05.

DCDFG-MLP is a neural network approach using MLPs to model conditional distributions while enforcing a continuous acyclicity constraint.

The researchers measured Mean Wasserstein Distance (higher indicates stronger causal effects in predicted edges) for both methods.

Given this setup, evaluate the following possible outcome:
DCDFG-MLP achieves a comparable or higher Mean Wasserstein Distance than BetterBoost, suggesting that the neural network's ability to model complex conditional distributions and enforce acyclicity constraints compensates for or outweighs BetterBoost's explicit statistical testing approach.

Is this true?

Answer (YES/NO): NO